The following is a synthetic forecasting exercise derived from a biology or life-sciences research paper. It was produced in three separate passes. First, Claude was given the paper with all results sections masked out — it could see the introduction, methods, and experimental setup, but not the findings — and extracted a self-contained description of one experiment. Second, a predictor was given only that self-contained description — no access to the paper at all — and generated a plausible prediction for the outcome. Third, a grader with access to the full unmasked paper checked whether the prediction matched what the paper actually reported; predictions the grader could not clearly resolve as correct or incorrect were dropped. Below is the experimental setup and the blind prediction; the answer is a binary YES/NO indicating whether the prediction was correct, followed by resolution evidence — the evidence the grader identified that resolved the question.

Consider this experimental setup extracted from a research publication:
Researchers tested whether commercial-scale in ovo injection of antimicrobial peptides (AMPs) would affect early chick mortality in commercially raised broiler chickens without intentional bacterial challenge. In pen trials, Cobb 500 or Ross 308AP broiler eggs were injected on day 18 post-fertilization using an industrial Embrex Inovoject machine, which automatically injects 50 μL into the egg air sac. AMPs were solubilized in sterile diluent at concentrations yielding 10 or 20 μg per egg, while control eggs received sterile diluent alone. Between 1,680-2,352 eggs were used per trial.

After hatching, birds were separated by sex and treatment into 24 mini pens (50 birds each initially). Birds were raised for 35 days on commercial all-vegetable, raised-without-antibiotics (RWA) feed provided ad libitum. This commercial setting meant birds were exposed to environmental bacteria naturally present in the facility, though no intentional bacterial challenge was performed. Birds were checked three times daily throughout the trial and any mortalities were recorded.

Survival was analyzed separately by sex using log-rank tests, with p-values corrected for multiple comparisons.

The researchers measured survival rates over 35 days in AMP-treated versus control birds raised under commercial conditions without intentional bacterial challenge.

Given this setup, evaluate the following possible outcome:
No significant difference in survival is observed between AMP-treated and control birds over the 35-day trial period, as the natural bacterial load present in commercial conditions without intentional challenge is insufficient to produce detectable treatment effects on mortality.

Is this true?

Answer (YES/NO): NO